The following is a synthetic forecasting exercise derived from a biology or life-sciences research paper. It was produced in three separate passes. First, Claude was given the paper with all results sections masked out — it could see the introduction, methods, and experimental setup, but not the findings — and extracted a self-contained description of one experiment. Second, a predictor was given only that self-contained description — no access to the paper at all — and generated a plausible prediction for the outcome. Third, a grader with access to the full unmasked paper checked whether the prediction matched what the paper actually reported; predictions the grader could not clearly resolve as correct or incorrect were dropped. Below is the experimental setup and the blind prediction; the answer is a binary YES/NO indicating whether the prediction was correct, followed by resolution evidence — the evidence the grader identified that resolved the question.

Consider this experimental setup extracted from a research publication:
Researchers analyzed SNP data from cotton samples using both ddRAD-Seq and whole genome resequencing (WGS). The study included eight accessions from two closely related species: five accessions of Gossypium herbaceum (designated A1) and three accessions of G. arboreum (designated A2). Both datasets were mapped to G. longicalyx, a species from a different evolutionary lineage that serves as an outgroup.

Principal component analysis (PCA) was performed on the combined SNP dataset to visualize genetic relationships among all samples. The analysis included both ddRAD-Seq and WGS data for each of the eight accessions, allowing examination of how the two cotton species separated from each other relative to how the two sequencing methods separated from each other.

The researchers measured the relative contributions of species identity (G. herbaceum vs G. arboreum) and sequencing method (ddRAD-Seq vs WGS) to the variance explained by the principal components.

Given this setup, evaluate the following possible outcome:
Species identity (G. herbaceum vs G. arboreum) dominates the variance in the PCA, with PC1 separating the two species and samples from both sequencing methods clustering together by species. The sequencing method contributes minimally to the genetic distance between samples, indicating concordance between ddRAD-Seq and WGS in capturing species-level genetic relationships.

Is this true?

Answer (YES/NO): NO